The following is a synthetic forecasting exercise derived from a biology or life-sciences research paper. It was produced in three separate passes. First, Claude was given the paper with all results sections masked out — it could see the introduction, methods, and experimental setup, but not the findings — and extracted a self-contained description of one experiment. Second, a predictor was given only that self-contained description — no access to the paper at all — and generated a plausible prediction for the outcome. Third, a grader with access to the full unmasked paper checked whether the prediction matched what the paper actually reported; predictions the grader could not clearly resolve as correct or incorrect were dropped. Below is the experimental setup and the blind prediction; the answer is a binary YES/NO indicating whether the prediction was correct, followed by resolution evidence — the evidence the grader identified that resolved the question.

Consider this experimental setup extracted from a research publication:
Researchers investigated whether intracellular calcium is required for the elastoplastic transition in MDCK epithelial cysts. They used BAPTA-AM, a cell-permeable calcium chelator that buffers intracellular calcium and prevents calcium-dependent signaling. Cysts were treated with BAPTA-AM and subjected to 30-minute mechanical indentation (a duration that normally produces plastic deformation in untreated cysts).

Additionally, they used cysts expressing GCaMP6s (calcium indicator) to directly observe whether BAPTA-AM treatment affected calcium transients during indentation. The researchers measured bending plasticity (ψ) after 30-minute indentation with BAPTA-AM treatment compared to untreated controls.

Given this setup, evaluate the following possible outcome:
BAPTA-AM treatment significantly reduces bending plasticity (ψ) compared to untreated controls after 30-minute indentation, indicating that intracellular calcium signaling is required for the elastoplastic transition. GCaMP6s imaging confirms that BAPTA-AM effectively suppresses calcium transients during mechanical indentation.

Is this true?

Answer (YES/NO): YES